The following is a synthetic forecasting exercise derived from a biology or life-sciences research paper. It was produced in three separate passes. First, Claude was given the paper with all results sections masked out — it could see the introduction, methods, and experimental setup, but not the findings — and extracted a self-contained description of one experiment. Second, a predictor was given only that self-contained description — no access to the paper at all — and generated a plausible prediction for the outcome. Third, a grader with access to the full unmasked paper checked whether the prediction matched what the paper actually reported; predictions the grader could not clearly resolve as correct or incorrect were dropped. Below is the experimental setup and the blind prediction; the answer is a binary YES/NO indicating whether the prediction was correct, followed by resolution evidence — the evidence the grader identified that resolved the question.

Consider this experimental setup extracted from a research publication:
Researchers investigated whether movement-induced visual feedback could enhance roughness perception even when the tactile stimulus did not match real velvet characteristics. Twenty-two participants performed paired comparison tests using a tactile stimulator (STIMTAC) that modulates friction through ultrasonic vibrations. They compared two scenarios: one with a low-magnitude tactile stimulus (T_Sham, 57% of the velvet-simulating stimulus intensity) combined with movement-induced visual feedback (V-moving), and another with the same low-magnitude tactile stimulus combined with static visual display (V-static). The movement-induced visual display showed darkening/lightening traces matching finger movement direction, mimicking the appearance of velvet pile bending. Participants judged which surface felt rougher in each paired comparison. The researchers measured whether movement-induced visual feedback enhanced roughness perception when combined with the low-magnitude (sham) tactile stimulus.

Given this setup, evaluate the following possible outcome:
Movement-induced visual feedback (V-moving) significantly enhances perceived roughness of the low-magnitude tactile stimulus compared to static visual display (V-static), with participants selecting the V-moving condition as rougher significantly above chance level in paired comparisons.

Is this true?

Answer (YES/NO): NO